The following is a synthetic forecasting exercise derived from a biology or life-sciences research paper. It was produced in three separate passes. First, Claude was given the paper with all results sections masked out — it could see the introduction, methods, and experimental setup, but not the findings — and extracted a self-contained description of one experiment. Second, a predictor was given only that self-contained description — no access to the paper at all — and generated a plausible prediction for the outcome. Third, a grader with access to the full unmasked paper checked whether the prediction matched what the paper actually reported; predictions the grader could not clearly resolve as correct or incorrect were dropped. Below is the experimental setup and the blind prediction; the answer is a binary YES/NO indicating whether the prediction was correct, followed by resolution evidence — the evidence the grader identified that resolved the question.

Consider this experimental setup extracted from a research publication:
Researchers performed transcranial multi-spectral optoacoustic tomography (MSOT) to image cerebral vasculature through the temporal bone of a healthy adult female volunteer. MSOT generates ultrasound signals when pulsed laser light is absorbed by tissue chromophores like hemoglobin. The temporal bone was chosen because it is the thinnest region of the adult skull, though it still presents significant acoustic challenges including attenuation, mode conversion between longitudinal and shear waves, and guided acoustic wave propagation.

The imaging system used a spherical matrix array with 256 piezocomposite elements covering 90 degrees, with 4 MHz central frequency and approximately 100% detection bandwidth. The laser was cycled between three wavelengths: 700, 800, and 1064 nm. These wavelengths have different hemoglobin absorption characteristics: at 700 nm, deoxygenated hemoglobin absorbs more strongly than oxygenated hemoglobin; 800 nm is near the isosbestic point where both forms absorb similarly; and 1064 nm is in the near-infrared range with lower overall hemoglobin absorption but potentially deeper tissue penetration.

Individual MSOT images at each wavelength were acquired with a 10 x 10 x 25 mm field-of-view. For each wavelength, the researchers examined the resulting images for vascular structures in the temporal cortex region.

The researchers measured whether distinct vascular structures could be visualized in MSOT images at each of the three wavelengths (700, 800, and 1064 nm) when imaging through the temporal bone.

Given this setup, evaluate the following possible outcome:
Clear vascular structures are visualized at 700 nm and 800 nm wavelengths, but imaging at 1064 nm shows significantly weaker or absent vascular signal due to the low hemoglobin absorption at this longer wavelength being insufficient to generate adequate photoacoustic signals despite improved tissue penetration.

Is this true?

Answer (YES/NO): NO